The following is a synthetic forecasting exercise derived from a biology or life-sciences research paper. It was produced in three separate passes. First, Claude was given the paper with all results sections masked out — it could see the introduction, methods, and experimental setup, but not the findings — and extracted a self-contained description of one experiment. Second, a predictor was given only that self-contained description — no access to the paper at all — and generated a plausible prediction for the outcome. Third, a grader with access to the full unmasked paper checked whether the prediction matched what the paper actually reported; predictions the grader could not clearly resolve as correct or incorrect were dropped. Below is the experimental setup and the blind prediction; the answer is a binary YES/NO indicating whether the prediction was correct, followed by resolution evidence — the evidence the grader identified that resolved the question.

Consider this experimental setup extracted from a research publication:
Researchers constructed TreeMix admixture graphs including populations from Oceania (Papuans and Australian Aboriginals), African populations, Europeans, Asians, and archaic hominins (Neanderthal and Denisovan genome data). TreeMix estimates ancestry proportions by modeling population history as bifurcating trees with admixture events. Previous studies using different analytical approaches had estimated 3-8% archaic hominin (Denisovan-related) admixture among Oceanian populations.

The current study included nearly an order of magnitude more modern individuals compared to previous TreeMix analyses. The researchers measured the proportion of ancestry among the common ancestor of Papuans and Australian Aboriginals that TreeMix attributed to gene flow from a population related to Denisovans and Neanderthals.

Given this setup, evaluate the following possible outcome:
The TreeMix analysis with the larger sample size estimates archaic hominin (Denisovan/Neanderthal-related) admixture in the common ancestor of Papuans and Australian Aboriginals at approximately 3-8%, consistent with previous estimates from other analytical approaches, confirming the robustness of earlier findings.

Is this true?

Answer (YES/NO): NO